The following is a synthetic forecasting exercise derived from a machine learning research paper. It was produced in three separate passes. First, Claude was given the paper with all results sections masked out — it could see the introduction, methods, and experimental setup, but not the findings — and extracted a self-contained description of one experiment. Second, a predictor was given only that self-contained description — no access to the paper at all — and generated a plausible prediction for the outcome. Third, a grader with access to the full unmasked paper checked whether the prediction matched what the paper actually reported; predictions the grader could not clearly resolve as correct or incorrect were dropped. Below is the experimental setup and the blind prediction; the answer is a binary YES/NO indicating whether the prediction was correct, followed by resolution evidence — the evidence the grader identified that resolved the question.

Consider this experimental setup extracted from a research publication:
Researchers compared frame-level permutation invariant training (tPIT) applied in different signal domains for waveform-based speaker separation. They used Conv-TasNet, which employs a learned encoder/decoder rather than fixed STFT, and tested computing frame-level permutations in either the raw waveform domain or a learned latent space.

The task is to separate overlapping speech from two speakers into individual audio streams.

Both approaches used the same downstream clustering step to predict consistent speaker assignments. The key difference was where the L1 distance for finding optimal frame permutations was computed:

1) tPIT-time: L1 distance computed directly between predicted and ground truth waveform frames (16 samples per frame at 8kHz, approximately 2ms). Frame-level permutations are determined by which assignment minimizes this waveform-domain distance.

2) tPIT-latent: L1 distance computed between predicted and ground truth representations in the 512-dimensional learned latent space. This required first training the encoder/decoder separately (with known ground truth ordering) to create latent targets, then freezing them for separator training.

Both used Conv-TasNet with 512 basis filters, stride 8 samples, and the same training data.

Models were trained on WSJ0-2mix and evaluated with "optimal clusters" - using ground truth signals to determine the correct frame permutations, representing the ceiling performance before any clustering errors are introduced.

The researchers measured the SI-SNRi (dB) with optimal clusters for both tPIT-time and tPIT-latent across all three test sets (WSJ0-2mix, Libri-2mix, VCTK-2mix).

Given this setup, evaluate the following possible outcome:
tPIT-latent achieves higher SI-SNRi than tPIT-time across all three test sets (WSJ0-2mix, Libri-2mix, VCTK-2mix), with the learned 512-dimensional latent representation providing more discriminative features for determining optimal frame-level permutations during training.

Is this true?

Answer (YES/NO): YES